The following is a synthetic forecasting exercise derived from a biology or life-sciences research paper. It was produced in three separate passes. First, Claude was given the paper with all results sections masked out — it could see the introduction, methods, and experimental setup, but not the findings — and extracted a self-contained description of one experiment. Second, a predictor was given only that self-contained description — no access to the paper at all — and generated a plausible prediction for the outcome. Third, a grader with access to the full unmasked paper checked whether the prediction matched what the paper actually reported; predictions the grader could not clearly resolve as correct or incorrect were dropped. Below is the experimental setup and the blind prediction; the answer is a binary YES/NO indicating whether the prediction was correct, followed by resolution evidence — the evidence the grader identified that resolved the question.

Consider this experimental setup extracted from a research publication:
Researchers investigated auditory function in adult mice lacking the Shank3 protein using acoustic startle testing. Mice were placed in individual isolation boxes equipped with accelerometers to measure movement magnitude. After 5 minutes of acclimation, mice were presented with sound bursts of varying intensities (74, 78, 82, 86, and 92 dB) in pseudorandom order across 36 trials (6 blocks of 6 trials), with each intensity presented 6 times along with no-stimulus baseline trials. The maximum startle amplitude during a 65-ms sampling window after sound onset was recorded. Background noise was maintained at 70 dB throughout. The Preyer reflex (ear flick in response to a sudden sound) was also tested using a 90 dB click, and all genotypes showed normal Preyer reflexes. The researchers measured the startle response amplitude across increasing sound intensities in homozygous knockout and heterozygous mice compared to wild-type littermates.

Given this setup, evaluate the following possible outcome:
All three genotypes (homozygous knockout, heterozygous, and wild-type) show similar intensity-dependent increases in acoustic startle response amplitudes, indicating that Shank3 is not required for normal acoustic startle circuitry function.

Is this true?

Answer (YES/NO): NO